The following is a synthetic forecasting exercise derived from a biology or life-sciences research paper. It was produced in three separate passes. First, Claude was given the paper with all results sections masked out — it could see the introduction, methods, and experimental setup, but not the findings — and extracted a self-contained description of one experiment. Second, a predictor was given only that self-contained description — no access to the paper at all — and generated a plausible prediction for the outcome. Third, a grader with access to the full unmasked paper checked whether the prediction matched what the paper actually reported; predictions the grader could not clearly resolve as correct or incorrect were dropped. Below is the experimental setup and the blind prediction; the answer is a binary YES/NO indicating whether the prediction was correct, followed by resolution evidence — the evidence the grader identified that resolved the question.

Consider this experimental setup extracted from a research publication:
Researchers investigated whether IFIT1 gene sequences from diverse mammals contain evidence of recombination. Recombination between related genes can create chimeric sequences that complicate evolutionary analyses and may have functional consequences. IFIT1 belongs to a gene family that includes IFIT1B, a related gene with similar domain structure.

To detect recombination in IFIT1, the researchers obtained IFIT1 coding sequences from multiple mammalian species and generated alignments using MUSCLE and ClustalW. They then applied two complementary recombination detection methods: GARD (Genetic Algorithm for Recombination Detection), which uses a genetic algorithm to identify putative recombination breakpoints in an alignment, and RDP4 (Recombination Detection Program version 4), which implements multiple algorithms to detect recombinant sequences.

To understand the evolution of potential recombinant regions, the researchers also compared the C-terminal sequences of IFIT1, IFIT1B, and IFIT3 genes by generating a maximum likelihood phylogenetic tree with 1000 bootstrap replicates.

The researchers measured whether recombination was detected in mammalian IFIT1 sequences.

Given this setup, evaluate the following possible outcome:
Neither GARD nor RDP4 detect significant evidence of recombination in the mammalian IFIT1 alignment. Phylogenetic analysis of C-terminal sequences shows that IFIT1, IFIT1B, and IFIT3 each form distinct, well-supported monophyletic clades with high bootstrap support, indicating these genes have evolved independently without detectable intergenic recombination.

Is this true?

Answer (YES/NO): NO